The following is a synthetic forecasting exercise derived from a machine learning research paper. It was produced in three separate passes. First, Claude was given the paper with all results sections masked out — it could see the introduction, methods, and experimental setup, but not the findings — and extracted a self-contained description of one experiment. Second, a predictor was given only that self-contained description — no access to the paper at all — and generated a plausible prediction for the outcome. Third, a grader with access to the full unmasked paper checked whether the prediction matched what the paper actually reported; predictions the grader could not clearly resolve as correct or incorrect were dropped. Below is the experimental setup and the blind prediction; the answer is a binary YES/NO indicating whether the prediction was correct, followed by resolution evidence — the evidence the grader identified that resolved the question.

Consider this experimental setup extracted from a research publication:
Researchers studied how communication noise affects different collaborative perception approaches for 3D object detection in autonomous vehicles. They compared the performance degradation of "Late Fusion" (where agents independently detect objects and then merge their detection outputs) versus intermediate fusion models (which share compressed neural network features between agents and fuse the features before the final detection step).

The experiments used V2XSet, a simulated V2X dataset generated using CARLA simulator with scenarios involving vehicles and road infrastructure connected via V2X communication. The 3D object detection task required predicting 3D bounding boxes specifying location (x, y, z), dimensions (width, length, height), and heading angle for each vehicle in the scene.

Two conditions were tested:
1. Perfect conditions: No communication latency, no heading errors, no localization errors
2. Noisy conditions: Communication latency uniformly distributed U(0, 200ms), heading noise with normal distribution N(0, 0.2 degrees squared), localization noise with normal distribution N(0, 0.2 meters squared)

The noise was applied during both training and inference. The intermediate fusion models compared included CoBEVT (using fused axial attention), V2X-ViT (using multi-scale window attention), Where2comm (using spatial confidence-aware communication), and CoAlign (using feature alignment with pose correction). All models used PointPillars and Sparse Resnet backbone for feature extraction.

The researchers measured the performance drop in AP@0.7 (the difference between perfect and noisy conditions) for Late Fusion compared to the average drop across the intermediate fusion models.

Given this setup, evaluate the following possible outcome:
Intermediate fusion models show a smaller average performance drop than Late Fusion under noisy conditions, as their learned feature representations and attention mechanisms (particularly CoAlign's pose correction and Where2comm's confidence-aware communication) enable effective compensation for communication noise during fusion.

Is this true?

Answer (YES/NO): YES